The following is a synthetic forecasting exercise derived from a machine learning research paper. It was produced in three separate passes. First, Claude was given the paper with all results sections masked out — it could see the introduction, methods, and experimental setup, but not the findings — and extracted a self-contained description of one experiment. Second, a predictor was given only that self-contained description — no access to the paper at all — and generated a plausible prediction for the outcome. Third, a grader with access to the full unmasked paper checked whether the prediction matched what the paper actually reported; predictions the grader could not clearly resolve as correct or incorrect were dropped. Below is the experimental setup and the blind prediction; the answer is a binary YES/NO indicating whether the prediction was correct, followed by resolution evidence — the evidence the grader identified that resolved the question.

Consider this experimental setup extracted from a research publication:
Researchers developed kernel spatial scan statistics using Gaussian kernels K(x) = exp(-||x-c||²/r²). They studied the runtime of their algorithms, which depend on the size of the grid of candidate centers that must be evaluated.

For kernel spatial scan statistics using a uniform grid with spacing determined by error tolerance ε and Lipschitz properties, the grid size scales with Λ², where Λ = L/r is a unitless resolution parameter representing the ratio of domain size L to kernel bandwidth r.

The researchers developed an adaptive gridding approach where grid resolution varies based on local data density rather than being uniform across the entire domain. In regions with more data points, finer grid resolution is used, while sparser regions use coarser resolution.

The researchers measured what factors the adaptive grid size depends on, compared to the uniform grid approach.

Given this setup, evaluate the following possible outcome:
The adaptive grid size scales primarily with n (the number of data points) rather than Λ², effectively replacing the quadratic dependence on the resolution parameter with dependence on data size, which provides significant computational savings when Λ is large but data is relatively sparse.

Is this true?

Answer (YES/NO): NO